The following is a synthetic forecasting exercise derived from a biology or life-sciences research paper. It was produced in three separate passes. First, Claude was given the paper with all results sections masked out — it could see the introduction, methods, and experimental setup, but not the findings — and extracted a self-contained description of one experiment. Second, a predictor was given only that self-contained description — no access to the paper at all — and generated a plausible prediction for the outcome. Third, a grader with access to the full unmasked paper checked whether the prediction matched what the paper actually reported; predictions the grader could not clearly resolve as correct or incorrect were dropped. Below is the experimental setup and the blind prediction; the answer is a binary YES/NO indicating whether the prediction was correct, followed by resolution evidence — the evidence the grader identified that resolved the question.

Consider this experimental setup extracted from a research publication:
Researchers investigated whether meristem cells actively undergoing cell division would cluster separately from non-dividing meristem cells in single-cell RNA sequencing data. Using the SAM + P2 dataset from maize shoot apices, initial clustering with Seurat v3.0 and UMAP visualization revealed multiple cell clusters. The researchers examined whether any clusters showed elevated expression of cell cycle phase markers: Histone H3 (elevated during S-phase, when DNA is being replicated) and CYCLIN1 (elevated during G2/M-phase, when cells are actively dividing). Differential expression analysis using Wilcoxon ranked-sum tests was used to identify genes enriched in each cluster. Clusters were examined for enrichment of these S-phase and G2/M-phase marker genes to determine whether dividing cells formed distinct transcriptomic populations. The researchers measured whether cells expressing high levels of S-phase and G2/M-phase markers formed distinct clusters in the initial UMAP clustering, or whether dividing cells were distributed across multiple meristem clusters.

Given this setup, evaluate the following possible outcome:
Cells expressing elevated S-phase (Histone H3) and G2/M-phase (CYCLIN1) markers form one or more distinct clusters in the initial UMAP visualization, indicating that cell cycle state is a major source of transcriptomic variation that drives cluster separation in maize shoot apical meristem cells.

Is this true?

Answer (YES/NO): YES